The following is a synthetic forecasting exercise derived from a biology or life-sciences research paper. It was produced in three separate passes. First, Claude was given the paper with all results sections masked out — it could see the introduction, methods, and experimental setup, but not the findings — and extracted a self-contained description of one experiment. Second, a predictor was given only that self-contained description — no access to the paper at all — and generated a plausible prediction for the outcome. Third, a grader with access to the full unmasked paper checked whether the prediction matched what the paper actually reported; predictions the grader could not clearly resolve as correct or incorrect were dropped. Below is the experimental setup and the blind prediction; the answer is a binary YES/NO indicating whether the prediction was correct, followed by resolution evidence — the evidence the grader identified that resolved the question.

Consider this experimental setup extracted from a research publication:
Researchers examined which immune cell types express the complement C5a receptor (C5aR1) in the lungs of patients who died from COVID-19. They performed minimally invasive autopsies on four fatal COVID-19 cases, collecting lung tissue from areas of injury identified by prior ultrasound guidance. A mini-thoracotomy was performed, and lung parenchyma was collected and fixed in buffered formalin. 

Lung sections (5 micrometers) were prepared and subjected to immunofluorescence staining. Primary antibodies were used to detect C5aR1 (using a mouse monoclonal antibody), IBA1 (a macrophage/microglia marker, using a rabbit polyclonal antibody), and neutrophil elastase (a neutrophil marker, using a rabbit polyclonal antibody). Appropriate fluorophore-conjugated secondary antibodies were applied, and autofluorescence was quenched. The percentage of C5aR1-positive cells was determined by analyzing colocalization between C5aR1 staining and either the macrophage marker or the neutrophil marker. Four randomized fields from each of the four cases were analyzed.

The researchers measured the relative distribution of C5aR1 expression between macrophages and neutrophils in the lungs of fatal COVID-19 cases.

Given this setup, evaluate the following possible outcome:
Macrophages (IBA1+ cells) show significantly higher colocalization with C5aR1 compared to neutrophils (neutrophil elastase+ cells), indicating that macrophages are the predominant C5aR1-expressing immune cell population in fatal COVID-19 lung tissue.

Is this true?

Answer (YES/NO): NO